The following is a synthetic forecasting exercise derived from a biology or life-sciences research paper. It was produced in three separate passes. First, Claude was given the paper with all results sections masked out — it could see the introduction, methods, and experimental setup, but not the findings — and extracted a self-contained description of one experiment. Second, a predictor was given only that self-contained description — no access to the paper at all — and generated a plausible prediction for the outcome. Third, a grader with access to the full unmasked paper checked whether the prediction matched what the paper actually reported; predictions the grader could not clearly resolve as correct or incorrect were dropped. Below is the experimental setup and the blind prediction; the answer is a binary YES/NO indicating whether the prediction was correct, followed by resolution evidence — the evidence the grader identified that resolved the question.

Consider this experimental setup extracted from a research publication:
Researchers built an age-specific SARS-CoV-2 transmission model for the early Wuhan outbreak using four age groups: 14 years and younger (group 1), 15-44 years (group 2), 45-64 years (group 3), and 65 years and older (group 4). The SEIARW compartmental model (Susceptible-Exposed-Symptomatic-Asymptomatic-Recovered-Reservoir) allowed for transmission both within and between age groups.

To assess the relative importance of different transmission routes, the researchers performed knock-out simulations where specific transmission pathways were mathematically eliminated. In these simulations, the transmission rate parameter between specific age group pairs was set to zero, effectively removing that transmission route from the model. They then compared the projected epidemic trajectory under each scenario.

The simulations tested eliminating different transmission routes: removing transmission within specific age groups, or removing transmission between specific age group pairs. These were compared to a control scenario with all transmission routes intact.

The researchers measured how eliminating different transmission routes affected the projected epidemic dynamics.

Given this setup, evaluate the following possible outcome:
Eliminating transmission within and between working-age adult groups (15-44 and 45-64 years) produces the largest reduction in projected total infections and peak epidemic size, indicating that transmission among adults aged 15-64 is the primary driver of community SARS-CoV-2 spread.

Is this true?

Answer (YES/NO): YES